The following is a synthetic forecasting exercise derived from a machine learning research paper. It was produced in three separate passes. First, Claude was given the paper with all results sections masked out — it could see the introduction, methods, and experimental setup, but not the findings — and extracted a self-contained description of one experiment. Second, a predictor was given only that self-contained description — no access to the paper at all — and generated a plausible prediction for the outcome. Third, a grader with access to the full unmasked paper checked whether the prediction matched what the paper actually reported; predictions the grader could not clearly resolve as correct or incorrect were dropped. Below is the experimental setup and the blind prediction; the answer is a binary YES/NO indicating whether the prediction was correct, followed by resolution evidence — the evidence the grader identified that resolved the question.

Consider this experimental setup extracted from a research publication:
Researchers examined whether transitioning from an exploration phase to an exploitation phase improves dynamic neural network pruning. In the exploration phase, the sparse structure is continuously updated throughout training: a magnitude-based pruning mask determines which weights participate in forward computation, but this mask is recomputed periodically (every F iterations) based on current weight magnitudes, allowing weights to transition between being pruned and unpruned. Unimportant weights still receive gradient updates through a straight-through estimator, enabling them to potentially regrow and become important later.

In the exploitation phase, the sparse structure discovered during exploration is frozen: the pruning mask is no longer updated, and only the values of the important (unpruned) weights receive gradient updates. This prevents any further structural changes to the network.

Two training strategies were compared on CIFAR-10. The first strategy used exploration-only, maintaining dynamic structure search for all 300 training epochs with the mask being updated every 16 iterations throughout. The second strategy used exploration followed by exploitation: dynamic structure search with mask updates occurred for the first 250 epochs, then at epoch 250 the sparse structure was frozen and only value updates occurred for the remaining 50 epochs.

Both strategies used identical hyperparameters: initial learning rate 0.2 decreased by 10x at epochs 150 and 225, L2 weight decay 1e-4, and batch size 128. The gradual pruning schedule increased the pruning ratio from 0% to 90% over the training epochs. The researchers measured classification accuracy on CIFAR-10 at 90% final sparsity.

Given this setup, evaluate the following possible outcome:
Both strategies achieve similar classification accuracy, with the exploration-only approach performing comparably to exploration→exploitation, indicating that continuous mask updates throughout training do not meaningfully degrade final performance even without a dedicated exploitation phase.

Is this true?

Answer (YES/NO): NO